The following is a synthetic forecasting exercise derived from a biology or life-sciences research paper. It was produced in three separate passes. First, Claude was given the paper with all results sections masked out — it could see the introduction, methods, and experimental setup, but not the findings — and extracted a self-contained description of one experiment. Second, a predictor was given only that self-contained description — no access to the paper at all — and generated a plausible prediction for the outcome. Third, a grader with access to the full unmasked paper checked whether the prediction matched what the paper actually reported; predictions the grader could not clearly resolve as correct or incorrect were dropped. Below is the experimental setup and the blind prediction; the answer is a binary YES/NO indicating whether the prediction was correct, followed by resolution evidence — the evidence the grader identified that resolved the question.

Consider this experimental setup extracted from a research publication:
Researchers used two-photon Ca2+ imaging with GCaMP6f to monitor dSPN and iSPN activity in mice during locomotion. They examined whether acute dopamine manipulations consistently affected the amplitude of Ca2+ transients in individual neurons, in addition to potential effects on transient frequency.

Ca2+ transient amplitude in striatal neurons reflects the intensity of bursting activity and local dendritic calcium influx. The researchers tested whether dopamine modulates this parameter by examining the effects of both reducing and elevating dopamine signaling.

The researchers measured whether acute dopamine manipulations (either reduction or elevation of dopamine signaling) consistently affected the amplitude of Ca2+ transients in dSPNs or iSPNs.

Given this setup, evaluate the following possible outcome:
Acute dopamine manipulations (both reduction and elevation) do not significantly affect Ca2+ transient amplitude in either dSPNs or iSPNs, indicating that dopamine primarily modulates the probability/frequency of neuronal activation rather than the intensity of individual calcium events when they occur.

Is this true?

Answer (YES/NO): NO